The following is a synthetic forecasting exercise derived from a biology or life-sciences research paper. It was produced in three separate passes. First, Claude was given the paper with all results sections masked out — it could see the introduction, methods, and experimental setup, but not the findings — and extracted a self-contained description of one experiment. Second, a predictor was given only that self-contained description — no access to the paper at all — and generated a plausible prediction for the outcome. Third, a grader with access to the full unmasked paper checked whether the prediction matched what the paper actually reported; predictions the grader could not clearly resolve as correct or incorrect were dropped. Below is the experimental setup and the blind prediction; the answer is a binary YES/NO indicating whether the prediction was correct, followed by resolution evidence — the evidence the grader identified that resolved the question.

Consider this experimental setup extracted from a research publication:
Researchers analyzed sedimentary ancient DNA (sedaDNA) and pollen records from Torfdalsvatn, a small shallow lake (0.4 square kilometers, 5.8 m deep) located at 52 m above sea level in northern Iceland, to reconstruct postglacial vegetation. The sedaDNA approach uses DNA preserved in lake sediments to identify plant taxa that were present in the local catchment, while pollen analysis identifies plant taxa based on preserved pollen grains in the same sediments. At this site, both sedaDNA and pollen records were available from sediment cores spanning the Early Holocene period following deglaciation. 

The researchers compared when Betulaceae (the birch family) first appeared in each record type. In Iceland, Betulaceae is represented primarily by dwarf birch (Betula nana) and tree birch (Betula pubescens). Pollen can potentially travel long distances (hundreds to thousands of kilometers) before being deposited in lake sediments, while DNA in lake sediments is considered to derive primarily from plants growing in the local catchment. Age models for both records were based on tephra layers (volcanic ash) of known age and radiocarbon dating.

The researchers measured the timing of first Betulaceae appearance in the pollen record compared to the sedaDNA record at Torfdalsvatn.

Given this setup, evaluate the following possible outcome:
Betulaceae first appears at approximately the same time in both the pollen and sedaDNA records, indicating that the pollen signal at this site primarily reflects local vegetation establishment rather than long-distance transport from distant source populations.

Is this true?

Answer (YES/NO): NO